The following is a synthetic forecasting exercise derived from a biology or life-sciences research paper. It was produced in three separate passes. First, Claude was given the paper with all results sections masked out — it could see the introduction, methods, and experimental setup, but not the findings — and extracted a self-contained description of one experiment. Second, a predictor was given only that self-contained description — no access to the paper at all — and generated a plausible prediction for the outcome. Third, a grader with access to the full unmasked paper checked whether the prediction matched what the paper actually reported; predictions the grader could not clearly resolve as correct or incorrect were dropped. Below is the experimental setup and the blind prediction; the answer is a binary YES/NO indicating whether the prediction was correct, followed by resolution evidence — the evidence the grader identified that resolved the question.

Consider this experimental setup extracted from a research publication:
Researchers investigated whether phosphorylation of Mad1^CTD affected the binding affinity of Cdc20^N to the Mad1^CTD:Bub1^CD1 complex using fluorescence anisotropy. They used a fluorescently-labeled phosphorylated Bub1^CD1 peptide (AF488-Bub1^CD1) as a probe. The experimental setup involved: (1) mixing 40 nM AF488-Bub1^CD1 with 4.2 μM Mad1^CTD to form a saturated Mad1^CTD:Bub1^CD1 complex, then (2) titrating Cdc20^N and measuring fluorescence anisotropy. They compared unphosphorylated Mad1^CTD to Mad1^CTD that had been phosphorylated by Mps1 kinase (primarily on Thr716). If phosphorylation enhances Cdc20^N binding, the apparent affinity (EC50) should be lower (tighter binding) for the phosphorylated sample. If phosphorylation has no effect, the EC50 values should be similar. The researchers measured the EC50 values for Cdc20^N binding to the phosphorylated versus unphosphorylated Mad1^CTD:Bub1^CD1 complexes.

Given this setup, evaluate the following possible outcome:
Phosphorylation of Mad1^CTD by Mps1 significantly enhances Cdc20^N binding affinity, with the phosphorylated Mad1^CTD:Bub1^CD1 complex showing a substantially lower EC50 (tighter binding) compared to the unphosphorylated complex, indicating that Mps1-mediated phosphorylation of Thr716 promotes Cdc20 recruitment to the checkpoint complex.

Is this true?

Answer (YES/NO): YES